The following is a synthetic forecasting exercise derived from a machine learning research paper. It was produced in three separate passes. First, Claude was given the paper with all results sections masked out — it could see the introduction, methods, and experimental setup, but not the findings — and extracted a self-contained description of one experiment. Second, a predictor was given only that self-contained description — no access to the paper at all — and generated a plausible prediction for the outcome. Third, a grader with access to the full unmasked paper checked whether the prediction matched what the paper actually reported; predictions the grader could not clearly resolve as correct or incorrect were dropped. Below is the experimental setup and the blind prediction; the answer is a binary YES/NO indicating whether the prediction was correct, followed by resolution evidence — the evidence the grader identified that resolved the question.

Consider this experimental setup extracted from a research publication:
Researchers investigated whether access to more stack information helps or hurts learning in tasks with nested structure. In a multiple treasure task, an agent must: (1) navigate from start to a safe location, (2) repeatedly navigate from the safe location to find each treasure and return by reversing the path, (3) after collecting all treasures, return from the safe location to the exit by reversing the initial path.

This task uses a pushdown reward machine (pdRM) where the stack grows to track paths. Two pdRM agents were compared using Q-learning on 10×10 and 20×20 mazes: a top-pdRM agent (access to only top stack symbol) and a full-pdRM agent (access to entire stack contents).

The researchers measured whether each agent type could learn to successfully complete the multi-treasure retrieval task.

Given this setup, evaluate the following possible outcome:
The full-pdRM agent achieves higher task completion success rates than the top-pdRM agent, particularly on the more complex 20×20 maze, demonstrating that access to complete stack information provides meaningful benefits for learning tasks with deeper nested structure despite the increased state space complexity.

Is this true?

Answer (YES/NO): NO